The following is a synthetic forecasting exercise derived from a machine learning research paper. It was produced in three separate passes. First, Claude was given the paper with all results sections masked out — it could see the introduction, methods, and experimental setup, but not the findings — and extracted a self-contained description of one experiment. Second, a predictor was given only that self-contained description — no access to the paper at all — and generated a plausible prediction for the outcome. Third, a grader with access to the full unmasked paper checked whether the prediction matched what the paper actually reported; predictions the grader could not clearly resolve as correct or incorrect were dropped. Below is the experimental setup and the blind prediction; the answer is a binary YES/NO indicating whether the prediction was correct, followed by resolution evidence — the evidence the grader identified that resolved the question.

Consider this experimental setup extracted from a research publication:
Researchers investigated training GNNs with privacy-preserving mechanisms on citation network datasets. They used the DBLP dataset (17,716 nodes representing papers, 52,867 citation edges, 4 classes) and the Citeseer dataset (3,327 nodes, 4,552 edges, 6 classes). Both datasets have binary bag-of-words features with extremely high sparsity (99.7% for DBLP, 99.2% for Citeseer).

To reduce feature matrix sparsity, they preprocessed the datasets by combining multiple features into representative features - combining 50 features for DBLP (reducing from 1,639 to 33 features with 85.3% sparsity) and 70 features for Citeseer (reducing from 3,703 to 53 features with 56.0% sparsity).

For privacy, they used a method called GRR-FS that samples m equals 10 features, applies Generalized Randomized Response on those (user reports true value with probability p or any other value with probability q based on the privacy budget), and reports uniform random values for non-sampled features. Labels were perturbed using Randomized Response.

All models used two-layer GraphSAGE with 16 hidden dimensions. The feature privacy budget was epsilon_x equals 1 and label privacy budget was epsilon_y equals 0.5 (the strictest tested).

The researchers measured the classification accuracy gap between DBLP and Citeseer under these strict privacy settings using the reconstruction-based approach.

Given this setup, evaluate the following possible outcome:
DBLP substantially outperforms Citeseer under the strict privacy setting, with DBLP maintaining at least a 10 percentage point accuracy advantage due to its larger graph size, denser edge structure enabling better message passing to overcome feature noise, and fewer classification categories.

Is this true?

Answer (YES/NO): YES